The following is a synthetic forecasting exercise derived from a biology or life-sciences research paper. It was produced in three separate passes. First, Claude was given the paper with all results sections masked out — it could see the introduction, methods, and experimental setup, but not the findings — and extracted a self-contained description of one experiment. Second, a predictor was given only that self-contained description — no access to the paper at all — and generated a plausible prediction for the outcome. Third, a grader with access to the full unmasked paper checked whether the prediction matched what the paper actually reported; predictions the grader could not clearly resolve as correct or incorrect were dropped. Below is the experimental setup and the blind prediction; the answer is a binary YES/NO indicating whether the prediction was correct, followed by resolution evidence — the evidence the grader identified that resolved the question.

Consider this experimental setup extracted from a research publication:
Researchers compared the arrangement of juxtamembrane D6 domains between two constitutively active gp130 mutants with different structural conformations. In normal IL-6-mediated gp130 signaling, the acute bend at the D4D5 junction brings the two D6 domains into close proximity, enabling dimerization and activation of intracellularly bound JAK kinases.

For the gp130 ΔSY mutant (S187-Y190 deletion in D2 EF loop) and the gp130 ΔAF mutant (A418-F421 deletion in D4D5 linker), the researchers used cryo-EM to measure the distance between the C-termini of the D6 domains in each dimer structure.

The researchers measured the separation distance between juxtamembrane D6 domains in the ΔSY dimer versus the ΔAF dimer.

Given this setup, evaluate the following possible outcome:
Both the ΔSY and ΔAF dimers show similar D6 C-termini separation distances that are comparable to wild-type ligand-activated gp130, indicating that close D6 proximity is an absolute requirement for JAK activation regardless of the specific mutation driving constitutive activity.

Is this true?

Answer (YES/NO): NO